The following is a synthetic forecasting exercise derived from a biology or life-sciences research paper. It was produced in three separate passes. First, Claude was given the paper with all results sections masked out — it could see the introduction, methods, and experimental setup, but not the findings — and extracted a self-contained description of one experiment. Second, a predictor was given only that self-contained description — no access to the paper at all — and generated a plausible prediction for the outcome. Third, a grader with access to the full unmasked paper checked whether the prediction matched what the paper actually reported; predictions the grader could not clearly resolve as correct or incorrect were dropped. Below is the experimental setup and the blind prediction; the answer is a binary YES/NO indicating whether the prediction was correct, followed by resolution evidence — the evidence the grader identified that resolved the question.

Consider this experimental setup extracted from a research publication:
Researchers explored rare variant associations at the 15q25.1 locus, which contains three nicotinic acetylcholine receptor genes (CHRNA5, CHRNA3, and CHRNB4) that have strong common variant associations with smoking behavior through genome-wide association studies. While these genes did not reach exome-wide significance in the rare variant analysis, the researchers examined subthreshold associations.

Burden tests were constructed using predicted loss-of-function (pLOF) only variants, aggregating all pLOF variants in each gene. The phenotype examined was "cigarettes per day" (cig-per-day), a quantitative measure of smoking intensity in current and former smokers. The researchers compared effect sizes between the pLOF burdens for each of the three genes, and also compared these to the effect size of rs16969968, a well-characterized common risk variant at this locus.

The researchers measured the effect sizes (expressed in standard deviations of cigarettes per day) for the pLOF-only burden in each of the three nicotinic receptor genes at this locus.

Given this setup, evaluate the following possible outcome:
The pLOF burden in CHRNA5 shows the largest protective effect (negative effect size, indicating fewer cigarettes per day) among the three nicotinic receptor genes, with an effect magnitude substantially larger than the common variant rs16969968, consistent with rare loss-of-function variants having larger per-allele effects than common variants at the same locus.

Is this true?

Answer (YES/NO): NO